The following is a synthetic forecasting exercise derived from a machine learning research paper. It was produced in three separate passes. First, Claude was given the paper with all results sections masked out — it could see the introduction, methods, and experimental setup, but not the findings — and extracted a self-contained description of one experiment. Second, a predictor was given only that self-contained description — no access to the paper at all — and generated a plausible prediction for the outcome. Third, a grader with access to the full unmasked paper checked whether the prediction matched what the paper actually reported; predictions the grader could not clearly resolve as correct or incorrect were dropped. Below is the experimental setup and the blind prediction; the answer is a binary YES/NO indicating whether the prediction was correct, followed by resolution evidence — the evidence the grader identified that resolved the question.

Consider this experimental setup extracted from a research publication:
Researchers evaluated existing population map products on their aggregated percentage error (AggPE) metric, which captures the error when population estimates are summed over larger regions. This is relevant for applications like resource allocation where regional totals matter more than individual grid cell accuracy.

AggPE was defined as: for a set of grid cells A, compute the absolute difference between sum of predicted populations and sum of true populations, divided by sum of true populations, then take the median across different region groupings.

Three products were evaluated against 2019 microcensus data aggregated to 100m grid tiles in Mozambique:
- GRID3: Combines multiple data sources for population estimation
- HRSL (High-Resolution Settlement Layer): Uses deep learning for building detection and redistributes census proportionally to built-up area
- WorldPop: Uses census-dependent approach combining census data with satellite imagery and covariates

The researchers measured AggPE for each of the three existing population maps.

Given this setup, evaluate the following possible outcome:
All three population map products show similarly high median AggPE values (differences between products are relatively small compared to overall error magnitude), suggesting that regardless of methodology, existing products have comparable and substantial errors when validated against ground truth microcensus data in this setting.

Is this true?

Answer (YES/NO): NO